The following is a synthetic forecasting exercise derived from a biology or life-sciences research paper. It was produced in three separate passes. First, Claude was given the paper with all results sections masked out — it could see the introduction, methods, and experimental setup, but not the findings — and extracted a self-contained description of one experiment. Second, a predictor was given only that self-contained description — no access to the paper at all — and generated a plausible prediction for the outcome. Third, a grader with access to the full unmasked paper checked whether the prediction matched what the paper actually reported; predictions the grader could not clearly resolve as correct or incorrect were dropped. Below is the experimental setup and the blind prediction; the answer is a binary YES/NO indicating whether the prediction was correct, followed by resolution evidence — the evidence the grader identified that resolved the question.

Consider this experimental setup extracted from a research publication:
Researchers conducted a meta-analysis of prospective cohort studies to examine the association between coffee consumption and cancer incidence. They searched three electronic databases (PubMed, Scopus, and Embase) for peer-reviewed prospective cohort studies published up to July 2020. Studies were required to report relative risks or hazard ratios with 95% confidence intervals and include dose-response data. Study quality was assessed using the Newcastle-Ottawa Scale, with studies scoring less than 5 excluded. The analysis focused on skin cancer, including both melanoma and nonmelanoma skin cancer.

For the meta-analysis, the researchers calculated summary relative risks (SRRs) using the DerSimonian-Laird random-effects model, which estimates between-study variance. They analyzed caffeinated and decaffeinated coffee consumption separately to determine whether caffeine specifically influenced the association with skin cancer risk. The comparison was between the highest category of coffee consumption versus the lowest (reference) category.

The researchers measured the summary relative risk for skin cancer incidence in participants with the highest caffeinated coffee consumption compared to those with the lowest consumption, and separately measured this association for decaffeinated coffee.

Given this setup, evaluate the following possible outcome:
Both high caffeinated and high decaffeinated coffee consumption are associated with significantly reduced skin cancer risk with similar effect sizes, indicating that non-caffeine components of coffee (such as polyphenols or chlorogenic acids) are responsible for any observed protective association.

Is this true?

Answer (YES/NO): NO